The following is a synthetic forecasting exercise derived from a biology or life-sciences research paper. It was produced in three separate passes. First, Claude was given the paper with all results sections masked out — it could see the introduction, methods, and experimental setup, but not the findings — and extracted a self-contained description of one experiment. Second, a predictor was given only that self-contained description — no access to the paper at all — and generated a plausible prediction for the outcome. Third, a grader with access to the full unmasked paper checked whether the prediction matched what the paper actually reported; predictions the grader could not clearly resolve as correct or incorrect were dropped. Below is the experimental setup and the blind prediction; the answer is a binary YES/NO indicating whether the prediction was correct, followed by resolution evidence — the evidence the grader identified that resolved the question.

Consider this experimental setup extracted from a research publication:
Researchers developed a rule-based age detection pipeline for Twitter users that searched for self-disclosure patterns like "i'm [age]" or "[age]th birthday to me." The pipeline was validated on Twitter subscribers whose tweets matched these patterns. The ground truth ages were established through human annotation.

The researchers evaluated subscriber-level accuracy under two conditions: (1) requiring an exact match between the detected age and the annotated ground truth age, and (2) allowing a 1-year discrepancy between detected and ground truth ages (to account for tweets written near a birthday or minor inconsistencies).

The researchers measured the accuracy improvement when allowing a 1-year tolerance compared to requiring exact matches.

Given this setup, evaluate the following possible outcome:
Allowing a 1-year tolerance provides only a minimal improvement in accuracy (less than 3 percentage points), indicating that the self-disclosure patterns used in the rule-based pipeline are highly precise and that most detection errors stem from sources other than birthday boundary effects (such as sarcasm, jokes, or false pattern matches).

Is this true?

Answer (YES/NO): YES